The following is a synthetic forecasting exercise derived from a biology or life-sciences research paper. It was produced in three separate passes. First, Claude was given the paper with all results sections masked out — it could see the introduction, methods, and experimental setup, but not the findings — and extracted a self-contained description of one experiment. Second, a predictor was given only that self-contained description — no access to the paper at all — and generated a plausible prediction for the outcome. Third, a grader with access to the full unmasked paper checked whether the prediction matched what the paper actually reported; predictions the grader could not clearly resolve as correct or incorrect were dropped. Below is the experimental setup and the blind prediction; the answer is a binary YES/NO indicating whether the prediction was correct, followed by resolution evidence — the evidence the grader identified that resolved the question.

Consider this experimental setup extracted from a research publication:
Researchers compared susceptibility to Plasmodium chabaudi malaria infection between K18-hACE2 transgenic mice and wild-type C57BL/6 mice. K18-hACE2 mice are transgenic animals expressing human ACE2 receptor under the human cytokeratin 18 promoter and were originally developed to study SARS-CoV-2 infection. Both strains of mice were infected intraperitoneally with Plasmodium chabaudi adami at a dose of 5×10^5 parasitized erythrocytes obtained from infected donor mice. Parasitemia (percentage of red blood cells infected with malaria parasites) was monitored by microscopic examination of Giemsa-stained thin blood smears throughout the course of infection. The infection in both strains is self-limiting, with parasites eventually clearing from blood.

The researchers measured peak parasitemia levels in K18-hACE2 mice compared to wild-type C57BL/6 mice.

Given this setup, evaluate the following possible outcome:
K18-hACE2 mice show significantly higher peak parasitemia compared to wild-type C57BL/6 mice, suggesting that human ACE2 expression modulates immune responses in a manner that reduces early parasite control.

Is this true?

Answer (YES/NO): YES